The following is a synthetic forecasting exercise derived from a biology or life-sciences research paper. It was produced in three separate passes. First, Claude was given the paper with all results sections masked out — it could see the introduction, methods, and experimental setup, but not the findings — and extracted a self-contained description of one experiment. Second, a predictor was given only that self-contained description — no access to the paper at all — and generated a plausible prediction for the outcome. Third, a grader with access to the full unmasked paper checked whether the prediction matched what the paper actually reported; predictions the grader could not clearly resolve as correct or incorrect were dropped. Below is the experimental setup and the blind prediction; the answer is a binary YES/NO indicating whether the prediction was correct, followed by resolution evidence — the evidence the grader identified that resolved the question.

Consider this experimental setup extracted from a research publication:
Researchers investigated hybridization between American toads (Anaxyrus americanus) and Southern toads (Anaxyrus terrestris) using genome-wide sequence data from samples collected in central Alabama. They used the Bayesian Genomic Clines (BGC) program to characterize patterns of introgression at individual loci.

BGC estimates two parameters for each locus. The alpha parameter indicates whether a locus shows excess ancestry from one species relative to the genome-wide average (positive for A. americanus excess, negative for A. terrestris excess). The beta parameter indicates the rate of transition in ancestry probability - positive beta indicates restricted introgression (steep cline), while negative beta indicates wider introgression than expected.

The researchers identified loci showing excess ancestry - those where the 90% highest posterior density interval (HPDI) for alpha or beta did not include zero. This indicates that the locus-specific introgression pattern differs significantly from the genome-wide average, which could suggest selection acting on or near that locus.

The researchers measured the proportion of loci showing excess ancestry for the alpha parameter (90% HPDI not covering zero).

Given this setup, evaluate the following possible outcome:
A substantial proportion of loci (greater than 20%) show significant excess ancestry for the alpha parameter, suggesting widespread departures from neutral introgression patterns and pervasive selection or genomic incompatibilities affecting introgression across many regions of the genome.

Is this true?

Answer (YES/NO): NO